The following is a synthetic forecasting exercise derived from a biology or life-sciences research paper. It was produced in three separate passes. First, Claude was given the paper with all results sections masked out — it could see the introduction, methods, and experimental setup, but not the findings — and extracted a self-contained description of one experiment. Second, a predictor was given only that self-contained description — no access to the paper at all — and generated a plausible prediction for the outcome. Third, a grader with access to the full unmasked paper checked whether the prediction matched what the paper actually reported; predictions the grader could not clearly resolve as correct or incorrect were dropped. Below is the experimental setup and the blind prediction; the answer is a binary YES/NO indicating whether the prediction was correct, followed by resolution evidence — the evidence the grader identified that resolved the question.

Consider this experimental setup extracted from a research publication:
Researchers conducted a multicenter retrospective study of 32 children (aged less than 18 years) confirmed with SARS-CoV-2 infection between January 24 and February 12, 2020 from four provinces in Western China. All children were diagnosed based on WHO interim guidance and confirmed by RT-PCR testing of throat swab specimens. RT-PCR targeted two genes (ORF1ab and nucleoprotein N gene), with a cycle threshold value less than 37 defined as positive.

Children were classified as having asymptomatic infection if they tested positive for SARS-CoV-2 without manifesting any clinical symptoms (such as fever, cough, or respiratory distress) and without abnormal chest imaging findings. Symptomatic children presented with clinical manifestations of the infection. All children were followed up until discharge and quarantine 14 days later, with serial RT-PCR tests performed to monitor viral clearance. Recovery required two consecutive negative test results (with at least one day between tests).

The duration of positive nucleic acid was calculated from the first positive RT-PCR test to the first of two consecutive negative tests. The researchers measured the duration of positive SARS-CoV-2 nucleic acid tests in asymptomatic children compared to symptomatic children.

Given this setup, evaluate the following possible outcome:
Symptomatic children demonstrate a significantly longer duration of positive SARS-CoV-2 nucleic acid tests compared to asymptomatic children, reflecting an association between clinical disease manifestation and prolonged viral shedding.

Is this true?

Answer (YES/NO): NO